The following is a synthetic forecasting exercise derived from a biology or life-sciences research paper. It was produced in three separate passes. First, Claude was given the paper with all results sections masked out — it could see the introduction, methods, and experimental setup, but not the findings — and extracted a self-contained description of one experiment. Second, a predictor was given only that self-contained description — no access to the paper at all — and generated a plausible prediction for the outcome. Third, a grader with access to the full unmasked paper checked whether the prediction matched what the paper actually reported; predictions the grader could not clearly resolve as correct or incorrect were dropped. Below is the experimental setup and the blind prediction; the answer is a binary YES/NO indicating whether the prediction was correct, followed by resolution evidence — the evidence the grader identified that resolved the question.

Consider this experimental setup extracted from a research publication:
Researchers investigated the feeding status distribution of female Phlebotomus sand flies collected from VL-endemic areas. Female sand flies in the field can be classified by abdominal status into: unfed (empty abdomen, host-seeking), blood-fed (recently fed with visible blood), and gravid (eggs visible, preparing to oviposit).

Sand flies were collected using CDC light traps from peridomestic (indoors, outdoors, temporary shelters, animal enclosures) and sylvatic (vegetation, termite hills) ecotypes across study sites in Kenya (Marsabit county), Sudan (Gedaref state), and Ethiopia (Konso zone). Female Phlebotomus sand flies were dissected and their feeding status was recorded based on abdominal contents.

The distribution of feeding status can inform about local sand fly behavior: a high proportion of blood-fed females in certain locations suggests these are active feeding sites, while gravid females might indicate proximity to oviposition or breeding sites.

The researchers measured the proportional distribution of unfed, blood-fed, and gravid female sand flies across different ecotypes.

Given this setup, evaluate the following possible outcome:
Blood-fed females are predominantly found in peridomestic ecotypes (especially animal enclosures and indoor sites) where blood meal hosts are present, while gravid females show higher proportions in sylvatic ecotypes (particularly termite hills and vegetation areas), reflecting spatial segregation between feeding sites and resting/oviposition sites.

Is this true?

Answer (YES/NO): NO